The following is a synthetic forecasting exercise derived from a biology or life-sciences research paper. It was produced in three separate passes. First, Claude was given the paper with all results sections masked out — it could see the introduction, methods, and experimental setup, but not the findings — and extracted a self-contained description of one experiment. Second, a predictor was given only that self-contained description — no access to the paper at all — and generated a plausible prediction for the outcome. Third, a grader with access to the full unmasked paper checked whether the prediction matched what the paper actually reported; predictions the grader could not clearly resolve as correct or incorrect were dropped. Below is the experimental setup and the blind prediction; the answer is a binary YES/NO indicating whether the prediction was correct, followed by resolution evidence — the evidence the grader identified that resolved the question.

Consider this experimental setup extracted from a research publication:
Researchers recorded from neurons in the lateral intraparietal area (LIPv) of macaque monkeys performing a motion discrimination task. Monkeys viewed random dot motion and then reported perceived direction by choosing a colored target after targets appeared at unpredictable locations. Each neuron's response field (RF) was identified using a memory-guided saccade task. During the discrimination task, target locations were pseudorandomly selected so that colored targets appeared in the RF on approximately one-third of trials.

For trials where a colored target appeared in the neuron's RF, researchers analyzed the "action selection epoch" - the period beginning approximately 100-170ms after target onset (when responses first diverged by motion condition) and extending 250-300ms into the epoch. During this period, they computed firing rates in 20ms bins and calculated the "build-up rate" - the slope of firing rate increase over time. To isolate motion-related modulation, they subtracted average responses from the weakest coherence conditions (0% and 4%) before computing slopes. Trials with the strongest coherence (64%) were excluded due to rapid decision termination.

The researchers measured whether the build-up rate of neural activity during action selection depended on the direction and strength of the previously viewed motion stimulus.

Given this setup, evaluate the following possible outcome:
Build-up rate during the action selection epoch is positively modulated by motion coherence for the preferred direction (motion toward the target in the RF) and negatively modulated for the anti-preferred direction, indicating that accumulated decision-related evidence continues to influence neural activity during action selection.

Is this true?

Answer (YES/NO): YES